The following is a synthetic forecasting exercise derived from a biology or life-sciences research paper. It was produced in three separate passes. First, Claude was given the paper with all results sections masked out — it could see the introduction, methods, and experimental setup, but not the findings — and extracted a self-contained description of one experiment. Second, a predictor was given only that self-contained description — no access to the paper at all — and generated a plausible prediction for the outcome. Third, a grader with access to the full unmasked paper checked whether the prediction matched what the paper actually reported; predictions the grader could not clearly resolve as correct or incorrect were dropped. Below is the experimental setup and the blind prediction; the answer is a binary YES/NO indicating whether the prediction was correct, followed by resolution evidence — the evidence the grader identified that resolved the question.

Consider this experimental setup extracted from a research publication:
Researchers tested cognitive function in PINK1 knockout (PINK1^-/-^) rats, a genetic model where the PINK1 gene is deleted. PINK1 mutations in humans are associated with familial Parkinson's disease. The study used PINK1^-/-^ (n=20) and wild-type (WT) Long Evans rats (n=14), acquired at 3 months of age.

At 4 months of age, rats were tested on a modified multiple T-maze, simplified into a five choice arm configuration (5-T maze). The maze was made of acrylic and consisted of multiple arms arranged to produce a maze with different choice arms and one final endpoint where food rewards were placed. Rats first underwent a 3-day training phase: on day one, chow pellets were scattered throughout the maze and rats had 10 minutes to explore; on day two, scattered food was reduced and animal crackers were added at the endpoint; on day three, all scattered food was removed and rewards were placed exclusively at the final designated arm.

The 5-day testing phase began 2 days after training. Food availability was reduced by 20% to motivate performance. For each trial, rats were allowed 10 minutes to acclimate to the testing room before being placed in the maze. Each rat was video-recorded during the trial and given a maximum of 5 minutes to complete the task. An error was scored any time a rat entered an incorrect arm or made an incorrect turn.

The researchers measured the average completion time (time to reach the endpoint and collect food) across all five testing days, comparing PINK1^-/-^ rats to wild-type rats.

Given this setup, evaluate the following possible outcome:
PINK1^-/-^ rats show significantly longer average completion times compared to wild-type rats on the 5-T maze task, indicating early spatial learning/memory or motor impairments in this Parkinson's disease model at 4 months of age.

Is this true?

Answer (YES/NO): YES